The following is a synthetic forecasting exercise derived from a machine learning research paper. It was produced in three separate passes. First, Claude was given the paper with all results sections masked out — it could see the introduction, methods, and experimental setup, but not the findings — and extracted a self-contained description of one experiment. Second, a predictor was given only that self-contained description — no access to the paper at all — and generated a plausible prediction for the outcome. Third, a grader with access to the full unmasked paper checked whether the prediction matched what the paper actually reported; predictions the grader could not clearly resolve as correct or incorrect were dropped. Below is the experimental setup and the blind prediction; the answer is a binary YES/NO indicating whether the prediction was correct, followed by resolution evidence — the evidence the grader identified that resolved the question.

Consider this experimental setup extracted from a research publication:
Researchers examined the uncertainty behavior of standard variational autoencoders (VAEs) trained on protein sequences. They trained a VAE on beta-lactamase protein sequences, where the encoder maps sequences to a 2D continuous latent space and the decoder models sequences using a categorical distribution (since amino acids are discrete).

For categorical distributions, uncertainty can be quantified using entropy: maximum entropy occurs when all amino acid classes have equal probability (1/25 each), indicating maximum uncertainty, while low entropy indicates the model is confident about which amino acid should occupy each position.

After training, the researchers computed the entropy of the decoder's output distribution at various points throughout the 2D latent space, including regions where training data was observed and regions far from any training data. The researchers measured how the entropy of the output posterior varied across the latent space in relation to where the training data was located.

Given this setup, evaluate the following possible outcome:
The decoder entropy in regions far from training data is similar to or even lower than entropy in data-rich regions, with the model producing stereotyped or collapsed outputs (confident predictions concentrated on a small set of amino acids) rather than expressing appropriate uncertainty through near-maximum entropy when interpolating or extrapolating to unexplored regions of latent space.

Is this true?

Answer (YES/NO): YES